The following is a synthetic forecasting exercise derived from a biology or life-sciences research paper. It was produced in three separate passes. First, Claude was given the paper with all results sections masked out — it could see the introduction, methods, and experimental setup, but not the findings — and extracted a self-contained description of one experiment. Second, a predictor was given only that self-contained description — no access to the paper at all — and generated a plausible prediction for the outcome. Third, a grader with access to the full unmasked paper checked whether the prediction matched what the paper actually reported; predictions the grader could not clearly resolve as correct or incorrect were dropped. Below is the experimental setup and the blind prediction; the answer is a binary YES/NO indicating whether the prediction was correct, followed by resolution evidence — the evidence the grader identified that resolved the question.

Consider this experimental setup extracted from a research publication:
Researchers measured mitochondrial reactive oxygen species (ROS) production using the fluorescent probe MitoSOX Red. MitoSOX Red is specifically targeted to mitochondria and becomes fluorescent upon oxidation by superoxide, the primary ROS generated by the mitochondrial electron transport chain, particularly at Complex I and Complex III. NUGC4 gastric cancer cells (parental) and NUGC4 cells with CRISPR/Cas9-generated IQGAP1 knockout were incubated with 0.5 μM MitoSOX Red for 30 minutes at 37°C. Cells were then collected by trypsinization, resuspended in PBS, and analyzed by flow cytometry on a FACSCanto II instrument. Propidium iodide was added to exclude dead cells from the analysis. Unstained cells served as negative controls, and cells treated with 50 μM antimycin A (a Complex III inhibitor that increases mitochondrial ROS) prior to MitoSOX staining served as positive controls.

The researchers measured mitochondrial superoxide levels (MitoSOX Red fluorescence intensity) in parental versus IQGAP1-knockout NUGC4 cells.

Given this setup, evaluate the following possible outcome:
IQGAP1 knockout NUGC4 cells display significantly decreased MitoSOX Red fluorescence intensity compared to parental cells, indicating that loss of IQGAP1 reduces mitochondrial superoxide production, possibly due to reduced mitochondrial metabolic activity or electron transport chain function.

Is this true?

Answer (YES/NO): YES